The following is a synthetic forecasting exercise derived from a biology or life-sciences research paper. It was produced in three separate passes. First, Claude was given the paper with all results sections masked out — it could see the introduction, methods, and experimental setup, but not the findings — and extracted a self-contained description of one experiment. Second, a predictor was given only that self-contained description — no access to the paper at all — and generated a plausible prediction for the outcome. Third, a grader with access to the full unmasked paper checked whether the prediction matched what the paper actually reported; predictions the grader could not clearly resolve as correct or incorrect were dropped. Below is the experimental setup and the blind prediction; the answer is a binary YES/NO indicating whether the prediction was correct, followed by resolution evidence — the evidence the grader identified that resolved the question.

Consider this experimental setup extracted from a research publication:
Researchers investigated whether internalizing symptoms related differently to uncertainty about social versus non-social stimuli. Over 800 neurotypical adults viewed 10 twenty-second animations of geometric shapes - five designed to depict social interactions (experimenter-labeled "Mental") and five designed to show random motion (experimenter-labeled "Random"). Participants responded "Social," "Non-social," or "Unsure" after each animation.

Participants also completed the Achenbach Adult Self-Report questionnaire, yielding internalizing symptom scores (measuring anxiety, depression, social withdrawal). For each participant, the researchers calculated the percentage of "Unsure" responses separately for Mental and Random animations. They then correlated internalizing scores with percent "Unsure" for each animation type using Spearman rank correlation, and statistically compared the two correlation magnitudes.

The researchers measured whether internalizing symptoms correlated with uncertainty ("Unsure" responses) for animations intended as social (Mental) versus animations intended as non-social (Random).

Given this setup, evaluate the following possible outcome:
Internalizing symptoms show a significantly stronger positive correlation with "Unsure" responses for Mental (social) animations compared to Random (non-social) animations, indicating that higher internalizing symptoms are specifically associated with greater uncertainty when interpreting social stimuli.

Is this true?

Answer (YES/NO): NO